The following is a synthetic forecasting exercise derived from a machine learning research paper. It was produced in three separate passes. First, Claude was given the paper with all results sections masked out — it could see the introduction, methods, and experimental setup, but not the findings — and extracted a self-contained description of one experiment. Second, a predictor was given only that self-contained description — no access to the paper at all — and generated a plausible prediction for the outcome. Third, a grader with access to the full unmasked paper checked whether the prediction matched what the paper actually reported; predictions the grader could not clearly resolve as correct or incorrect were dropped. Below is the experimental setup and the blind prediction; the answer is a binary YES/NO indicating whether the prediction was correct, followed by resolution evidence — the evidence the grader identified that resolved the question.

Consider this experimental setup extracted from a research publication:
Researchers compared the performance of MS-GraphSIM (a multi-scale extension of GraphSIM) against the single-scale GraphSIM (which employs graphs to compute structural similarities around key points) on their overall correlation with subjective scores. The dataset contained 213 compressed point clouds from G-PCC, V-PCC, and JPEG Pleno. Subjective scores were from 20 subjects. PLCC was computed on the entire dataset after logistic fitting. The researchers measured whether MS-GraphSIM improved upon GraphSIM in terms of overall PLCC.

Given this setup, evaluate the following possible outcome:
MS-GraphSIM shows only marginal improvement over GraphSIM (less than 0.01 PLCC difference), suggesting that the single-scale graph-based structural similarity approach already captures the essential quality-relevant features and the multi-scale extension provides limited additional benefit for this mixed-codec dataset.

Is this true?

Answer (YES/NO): NO